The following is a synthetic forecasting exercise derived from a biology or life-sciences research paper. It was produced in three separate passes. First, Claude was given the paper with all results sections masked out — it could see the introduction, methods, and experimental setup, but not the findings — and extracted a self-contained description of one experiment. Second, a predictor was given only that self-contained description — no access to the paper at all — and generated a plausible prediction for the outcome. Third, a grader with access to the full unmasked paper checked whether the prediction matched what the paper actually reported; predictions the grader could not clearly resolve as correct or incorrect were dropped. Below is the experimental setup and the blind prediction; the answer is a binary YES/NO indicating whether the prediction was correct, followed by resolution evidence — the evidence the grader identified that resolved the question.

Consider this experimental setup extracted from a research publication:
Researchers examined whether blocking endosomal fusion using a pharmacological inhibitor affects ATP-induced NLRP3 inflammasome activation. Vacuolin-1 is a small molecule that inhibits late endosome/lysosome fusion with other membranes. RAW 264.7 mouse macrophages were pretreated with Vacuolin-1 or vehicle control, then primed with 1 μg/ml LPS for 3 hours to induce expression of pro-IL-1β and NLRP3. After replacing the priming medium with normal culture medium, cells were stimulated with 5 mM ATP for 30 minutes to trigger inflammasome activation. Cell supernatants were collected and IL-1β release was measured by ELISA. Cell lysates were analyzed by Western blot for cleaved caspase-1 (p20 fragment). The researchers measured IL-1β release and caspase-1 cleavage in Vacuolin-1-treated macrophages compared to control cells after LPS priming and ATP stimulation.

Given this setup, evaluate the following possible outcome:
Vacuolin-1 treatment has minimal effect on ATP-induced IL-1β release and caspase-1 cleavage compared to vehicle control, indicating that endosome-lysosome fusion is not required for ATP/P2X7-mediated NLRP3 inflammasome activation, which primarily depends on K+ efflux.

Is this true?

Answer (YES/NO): NO